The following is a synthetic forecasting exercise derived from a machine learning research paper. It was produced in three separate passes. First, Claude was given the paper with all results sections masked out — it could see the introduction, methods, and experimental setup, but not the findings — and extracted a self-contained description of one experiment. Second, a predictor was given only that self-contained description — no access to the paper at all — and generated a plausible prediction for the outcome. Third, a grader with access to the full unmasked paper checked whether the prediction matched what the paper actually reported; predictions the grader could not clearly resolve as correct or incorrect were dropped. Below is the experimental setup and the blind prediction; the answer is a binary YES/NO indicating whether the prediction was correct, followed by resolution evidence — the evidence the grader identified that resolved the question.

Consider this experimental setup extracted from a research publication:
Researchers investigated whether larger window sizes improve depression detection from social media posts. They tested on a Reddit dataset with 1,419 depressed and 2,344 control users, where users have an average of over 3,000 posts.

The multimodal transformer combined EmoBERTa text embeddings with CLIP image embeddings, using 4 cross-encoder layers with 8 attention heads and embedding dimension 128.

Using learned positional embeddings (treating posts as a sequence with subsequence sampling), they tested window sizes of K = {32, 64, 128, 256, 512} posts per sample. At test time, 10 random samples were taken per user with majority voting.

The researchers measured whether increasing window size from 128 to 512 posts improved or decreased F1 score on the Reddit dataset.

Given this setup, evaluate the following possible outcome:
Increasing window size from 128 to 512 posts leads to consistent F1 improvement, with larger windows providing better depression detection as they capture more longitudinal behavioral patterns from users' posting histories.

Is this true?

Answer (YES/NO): NO